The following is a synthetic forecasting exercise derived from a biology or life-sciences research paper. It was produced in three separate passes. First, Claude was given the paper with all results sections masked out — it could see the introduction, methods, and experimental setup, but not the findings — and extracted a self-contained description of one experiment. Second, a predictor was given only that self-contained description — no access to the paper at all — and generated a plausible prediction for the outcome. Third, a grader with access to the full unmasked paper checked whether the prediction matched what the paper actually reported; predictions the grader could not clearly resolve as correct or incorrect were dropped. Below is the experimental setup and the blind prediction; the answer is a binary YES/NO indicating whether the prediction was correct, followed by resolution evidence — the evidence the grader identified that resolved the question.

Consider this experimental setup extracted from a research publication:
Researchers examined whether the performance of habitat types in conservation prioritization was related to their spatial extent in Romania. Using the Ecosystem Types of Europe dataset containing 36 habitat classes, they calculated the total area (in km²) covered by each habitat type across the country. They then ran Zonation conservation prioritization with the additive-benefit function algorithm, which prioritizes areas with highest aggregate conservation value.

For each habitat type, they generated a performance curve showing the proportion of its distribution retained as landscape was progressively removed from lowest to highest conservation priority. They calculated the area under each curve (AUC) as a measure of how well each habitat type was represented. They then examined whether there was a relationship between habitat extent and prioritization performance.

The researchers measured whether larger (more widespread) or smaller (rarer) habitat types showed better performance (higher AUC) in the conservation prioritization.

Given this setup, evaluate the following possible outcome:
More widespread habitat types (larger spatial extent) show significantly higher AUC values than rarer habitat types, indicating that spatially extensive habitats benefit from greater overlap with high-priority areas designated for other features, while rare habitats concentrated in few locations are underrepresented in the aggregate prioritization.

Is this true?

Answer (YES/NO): NO